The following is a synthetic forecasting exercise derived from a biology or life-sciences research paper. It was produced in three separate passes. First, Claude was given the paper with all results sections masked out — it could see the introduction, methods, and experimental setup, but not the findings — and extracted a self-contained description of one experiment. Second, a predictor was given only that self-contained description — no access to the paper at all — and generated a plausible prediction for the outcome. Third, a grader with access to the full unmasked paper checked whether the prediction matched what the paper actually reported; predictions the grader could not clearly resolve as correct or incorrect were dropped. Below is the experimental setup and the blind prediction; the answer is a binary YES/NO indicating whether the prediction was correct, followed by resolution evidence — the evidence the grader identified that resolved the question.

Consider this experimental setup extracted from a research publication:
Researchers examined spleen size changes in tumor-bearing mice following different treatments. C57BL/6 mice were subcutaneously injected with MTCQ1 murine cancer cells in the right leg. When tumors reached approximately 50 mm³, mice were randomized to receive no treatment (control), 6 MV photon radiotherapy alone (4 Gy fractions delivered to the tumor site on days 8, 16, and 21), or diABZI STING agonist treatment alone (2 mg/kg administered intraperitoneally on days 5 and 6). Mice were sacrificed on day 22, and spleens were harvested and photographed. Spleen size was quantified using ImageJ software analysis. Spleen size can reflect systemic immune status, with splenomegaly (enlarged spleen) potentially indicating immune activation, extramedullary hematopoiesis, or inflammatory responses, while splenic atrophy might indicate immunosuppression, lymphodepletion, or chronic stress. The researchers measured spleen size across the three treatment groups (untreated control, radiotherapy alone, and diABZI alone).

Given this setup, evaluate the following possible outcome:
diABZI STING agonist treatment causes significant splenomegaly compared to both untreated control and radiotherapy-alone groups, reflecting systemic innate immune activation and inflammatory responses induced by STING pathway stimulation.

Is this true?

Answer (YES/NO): YES